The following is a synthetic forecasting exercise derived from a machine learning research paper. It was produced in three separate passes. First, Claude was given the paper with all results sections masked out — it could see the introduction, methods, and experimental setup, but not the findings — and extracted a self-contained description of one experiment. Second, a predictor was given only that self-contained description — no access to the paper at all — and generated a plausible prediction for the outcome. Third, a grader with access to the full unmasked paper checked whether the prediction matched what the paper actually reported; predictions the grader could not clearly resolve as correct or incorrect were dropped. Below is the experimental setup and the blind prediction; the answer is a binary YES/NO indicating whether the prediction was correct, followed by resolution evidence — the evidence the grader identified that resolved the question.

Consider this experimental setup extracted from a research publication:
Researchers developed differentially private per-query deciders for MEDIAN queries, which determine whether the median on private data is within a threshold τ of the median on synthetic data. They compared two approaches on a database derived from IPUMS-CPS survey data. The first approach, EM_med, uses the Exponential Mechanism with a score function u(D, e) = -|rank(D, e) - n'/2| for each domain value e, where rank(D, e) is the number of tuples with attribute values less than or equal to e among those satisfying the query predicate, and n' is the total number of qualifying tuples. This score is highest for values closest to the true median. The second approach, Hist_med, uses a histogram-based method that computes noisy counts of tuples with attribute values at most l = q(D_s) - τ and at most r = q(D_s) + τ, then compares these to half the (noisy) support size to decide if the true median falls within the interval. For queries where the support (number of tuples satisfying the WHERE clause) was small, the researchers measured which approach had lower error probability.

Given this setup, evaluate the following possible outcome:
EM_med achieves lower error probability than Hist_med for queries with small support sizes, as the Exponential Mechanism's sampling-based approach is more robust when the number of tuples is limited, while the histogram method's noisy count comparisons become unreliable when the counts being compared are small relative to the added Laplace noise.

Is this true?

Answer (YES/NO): NO